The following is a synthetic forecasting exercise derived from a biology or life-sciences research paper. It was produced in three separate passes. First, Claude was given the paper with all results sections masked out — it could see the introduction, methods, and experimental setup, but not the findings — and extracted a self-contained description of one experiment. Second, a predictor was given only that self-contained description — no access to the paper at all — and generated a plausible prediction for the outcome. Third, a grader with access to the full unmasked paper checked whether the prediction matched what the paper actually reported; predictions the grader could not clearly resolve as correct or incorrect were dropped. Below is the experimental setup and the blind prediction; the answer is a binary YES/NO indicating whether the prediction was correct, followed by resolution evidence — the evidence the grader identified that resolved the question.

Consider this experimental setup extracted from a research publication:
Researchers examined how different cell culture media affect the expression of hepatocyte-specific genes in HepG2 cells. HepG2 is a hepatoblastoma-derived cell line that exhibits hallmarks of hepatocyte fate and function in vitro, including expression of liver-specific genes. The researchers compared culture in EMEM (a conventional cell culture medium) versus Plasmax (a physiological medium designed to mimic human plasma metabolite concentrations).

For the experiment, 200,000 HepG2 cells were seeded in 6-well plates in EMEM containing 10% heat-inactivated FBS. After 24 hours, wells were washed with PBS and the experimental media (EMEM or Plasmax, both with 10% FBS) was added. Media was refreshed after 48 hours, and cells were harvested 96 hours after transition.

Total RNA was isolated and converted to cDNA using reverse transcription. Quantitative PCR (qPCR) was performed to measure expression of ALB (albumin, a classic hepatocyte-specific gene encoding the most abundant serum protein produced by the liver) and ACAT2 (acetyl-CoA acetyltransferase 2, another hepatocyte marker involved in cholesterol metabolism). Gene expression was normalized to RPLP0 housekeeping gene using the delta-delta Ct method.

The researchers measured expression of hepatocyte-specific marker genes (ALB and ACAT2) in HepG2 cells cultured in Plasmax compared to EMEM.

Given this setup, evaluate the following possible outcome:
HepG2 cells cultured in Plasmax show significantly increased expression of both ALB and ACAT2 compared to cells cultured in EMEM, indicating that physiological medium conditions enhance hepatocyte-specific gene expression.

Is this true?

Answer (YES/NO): NO